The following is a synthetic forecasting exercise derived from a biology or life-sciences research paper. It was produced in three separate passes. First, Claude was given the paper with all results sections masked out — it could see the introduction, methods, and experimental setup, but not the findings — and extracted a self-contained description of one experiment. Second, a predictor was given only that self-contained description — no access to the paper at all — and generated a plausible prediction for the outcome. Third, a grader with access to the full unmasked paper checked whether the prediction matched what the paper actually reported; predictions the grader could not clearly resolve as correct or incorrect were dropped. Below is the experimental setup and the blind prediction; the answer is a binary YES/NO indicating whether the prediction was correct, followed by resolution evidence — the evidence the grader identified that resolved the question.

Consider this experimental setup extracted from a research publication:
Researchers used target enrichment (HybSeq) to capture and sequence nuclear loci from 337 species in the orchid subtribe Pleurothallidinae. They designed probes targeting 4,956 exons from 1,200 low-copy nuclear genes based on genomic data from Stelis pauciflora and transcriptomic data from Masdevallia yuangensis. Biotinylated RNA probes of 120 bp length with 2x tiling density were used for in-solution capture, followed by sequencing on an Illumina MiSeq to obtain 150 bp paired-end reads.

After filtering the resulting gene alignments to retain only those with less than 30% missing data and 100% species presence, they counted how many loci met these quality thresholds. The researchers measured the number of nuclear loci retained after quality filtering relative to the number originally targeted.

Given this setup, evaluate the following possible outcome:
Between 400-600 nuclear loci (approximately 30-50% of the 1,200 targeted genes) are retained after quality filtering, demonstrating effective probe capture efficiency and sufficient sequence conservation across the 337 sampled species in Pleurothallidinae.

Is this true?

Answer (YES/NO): NO